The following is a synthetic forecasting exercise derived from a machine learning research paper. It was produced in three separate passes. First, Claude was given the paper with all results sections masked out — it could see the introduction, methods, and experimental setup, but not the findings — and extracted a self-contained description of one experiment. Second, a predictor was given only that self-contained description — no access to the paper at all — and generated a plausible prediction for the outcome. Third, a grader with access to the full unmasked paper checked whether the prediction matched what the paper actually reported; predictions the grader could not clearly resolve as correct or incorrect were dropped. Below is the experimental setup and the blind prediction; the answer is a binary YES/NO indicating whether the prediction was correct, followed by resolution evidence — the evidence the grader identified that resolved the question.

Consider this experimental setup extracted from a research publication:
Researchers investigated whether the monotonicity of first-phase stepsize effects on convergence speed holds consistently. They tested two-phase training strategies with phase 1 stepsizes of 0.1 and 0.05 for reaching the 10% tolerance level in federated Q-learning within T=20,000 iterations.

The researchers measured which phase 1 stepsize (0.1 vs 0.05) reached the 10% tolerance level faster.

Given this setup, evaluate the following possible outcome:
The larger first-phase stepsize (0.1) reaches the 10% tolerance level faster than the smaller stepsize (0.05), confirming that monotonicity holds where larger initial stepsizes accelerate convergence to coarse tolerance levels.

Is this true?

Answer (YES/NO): YES